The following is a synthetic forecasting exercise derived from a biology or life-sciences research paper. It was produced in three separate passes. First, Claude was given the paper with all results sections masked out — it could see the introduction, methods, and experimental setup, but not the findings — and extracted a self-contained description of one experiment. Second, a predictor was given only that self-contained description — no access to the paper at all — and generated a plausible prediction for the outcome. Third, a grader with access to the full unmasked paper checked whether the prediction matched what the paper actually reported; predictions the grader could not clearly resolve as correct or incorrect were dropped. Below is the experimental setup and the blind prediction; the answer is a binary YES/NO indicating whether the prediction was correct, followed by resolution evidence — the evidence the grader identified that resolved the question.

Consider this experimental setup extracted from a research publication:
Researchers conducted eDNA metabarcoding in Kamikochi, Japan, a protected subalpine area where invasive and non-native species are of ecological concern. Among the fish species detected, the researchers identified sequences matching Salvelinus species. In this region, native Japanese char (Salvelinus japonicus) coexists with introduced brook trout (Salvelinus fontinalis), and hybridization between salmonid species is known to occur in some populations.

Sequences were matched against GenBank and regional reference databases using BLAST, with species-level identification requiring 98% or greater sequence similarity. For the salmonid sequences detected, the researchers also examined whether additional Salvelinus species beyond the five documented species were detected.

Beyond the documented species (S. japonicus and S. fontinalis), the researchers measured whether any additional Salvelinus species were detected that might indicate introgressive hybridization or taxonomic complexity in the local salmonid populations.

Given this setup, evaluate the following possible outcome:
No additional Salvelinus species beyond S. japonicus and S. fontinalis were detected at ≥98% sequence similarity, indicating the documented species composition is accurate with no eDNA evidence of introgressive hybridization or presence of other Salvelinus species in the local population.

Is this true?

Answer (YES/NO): NO